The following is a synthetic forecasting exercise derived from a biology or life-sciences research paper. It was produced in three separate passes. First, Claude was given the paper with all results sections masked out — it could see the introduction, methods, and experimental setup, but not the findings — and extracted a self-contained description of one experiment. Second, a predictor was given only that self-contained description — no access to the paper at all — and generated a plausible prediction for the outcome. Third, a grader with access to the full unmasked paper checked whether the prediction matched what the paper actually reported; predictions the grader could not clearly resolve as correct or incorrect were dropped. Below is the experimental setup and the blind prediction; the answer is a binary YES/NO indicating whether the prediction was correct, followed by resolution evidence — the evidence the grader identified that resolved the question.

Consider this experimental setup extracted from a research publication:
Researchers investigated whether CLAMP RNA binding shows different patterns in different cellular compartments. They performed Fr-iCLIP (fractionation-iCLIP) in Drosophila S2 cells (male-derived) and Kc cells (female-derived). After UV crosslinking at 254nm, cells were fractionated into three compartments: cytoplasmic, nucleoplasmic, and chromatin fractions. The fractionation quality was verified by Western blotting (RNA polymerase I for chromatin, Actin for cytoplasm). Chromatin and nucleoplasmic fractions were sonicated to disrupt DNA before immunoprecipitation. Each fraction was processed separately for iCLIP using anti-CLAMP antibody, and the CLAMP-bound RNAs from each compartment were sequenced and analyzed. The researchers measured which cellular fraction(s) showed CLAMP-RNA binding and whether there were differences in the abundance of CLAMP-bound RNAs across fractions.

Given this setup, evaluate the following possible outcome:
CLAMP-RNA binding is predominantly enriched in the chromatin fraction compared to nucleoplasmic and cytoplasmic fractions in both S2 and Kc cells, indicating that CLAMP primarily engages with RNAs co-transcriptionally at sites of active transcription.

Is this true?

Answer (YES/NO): YES